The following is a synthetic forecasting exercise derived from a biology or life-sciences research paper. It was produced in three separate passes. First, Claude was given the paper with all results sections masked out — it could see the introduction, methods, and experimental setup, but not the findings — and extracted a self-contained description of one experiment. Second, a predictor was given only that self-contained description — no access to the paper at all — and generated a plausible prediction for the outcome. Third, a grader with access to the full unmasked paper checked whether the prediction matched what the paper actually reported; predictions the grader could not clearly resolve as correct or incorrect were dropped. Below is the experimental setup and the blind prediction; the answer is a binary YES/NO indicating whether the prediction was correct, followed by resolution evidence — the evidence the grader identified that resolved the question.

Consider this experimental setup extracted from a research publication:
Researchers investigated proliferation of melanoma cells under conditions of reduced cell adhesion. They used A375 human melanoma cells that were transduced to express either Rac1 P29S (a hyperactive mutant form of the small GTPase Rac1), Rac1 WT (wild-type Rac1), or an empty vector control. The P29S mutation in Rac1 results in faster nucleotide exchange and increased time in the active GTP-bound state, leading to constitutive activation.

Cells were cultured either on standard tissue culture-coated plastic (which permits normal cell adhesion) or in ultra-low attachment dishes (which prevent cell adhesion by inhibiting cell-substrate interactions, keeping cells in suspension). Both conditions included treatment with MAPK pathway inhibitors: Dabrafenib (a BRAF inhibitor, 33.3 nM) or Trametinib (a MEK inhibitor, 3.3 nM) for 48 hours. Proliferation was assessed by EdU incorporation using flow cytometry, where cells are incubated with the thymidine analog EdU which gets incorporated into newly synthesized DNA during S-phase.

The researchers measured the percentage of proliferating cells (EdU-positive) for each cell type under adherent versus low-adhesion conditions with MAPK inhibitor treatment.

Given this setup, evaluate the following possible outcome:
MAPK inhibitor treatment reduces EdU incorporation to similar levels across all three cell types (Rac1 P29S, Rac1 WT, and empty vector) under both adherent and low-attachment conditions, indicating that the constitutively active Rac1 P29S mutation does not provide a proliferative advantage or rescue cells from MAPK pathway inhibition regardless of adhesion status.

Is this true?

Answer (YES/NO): NO